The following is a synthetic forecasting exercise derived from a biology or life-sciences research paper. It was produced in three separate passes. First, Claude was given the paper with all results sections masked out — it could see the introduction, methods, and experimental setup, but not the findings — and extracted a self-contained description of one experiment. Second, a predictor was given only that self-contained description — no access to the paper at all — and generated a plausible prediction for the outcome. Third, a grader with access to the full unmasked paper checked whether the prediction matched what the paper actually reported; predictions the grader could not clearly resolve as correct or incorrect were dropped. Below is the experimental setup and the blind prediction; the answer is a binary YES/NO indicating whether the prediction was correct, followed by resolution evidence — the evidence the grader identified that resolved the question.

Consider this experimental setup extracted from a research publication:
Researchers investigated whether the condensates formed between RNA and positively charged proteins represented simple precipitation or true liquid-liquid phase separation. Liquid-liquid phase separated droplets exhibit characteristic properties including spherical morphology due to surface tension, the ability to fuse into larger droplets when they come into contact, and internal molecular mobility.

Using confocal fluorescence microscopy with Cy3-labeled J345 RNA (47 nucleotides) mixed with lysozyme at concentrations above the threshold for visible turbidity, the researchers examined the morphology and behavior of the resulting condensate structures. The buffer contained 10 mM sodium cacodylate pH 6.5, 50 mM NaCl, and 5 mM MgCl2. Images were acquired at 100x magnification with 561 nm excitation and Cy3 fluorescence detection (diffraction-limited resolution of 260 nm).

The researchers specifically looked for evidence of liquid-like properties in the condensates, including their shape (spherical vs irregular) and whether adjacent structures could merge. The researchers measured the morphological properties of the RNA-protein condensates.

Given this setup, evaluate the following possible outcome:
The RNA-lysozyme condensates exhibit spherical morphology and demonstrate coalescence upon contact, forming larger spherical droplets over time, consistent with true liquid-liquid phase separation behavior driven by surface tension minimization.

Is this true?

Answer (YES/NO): NO